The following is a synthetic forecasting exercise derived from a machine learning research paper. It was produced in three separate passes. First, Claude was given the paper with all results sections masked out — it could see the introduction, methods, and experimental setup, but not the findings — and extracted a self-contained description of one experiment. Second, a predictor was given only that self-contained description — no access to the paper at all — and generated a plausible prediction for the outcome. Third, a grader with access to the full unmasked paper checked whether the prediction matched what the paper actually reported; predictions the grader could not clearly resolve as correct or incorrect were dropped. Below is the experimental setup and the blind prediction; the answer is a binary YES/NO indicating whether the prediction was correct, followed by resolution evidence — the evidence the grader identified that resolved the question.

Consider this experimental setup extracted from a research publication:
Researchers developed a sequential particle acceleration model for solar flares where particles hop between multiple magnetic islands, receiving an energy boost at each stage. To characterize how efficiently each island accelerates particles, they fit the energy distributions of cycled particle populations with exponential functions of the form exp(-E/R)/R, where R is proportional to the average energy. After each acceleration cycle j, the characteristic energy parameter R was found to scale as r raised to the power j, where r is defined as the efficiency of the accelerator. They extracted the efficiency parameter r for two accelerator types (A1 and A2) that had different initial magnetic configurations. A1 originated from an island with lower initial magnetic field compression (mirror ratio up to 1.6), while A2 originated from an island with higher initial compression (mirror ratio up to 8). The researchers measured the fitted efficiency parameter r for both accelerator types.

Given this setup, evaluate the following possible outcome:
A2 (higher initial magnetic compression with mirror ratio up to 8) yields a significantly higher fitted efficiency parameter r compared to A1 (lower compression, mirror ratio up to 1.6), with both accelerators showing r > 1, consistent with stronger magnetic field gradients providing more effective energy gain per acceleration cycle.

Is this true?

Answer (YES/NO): YES